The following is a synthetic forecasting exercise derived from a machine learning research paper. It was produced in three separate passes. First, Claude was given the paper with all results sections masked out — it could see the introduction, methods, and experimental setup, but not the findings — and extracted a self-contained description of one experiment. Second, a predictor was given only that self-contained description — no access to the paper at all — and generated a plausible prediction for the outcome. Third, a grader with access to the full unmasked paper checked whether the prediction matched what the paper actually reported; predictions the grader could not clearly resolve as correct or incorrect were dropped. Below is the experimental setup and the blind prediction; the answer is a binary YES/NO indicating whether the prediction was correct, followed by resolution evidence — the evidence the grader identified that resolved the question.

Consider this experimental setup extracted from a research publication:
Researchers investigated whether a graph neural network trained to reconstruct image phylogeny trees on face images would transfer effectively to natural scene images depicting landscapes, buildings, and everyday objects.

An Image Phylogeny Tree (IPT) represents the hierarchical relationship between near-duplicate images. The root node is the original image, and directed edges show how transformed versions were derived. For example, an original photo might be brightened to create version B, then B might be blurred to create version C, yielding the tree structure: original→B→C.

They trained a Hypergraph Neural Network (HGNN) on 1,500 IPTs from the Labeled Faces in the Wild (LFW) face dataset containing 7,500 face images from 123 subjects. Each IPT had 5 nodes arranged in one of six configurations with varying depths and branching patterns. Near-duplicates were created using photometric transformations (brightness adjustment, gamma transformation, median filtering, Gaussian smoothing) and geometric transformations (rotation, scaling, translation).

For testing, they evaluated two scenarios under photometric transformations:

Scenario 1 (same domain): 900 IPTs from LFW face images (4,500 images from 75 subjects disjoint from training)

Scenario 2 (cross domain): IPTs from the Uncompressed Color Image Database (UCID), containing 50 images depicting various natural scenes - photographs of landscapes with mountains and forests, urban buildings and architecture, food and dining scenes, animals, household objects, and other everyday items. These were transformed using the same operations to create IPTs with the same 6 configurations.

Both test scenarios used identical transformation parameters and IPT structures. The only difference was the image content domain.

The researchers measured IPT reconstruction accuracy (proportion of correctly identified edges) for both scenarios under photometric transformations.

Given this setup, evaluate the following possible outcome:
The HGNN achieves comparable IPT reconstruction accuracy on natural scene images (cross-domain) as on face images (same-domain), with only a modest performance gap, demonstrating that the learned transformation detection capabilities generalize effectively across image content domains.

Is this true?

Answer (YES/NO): NO